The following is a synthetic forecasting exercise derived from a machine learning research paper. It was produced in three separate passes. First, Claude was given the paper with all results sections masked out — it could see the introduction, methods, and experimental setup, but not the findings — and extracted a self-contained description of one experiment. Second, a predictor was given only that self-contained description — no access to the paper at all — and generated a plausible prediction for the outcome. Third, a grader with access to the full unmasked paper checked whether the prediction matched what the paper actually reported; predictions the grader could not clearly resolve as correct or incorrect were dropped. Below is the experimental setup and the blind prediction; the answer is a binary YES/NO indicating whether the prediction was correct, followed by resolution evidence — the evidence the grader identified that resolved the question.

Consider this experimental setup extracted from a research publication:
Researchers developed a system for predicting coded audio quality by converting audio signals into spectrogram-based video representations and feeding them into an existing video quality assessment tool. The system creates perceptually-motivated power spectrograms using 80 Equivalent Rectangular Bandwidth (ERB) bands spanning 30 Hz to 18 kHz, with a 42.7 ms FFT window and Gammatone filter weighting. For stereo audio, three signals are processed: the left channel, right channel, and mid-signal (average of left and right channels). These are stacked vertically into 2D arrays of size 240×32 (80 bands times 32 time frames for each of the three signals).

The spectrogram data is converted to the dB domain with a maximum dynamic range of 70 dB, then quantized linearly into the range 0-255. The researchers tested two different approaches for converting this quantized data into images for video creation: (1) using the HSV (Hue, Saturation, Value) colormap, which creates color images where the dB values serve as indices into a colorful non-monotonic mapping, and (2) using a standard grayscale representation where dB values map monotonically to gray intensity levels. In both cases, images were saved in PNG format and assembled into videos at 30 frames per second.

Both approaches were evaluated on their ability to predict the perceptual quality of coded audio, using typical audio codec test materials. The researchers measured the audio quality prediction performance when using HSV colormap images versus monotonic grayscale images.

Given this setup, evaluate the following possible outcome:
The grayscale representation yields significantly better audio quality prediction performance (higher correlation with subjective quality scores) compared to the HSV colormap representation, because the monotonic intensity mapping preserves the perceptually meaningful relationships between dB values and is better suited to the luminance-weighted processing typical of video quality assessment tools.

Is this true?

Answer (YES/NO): NO